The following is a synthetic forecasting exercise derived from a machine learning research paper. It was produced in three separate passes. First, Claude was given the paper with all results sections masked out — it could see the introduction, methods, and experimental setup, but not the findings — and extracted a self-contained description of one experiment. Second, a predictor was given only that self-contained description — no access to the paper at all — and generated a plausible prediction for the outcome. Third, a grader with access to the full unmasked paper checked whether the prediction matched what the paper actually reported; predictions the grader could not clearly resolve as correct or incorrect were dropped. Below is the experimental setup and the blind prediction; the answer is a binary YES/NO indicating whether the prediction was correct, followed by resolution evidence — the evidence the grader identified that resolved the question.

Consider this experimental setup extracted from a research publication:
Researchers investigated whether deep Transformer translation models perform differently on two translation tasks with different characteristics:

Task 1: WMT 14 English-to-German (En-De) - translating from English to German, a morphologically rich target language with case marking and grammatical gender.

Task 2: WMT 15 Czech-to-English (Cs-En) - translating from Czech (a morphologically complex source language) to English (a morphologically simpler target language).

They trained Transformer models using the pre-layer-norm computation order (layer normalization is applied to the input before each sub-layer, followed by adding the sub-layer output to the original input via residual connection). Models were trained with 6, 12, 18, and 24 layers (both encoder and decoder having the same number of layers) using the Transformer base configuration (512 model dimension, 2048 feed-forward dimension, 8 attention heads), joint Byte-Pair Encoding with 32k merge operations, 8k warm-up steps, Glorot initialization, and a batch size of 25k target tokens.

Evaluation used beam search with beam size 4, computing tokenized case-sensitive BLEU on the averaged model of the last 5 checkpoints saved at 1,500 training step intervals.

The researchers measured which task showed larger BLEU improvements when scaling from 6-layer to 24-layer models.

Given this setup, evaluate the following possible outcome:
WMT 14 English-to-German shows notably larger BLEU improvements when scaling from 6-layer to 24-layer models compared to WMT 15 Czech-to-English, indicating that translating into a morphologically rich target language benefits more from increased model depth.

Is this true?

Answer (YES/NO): YES